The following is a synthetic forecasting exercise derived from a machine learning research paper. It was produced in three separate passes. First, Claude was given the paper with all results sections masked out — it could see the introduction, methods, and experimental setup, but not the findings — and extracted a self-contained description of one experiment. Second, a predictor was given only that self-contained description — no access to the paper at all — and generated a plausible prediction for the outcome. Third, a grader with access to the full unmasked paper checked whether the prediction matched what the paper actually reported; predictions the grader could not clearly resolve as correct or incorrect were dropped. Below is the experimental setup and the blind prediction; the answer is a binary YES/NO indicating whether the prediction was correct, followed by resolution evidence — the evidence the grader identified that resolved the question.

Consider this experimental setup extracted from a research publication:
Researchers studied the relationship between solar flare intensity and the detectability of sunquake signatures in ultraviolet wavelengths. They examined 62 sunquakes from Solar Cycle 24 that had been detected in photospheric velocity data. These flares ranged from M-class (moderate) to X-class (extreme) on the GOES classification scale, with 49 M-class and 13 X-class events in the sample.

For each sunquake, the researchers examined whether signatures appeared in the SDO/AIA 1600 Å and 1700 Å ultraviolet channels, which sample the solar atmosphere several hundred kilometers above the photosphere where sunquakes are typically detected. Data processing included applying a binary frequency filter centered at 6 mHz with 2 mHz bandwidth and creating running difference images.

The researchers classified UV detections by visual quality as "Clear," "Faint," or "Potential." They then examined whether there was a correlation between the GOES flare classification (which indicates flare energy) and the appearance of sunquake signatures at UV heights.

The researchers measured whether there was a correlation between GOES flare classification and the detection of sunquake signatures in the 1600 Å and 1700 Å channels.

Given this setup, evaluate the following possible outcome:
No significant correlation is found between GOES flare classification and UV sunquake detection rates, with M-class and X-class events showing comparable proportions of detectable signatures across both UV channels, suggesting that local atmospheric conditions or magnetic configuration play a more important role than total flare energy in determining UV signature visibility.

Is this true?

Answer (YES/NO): NO